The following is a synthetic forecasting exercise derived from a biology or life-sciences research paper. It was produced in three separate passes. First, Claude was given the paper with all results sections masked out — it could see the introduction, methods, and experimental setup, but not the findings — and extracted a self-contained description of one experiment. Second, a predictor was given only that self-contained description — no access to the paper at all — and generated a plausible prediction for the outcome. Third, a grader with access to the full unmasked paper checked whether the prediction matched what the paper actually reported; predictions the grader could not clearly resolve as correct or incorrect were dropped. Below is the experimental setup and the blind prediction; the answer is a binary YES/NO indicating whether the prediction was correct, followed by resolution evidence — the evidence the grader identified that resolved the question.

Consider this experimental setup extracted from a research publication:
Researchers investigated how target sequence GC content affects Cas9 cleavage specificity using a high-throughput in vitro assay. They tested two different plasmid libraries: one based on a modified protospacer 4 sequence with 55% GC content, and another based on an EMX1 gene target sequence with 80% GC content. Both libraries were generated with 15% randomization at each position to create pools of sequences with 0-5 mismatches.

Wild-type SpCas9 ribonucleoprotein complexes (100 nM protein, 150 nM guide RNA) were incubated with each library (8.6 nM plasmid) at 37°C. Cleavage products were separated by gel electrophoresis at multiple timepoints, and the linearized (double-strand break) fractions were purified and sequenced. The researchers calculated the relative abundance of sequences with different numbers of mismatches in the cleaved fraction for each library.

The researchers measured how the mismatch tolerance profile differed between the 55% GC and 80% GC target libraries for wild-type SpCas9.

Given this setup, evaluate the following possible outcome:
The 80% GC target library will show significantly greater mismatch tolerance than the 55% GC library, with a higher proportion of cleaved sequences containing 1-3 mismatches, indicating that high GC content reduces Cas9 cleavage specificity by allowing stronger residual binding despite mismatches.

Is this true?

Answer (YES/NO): NO